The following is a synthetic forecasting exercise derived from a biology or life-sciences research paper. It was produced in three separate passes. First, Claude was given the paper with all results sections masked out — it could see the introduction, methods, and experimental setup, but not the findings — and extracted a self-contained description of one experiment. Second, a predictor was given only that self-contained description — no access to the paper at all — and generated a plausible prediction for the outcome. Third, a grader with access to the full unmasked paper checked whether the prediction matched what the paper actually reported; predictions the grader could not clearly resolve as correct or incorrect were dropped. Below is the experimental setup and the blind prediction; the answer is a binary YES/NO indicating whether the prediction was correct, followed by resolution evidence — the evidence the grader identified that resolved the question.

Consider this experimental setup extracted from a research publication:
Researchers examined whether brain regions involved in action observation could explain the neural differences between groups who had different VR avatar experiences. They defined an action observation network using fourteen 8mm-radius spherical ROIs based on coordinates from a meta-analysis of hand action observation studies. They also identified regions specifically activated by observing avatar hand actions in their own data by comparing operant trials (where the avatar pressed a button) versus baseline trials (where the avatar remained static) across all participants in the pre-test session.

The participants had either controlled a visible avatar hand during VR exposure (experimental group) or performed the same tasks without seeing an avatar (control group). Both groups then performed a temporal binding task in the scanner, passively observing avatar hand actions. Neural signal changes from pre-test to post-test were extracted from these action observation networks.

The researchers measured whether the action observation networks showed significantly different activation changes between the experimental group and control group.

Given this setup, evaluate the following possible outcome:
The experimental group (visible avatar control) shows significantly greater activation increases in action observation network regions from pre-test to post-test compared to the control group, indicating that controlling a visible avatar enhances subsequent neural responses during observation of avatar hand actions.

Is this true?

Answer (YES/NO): NO